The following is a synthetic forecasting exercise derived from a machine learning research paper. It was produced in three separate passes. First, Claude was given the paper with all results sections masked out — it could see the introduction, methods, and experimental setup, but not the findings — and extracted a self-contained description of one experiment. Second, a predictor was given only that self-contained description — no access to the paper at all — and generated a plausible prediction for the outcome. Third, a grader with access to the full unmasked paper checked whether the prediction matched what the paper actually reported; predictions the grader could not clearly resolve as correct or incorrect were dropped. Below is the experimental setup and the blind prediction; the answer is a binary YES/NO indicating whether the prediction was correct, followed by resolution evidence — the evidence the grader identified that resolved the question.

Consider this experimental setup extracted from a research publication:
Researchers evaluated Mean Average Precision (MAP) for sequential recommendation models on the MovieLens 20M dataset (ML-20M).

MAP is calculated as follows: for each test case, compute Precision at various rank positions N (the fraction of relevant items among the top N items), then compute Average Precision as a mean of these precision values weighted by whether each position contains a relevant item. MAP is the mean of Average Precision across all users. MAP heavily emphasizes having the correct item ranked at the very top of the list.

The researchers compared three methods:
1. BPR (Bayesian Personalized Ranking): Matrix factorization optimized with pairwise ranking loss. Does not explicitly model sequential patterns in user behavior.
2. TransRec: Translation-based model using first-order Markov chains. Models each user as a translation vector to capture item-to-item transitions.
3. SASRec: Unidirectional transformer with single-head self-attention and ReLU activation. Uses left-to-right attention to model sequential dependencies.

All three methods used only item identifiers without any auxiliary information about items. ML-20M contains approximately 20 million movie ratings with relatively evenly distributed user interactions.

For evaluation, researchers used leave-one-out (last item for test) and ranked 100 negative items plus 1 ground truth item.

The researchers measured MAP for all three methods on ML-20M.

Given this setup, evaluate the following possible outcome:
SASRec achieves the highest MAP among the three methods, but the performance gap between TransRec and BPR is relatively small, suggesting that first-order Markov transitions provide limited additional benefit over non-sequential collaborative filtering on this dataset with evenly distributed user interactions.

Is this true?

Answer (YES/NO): NO